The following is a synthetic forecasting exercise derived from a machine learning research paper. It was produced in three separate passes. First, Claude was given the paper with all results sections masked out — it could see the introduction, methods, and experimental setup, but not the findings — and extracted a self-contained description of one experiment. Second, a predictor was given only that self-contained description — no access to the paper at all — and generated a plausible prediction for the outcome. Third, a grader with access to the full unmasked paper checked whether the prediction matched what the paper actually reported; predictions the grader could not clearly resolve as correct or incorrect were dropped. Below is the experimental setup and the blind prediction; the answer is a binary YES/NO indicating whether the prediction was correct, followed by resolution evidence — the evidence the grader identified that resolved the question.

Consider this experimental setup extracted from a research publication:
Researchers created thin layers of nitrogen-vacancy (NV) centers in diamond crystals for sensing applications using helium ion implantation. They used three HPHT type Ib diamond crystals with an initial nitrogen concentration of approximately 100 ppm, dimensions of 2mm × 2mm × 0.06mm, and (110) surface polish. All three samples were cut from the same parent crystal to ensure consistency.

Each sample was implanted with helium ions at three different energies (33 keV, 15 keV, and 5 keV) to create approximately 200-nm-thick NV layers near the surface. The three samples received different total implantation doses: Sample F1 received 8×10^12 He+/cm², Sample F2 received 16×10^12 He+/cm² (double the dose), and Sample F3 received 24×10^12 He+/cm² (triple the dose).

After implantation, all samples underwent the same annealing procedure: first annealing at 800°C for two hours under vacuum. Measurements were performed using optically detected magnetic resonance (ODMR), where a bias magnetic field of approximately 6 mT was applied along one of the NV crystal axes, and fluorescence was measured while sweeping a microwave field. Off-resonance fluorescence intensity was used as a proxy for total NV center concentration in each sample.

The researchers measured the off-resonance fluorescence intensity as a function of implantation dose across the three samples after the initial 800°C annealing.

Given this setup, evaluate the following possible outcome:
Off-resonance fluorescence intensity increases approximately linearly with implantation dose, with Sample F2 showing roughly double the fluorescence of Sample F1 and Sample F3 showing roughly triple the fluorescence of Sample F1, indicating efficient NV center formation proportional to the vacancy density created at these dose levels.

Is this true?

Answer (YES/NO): NO